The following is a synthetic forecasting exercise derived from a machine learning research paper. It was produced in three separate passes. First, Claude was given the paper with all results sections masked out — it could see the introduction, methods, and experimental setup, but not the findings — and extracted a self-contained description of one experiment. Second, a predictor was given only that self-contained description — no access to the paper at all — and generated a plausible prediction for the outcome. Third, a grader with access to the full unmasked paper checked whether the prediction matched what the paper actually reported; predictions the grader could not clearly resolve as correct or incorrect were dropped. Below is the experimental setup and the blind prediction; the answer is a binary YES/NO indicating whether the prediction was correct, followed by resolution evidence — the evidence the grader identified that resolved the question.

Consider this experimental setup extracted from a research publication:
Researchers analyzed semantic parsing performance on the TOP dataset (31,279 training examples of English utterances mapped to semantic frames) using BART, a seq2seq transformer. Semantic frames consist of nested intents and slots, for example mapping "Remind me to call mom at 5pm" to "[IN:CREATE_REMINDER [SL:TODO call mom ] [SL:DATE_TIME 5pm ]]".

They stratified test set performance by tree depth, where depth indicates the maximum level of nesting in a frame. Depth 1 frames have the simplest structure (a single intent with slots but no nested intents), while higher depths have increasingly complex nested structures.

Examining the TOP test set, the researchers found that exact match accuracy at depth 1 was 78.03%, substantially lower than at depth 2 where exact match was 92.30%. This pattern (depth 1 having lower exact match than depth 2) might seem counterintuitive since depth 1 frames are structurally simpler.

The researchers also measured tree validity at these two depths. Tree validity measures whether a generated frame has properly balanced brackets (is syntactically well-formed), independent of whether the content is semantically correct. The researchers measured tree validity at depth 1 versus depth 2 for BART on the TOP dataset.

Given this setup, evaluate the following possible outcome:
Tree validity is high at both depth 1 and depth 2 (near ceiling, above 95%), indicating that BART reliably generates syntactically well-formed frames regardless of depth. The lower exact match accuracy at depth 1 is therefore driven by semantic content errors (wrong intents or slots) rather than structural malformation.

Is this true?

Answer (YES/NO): YES